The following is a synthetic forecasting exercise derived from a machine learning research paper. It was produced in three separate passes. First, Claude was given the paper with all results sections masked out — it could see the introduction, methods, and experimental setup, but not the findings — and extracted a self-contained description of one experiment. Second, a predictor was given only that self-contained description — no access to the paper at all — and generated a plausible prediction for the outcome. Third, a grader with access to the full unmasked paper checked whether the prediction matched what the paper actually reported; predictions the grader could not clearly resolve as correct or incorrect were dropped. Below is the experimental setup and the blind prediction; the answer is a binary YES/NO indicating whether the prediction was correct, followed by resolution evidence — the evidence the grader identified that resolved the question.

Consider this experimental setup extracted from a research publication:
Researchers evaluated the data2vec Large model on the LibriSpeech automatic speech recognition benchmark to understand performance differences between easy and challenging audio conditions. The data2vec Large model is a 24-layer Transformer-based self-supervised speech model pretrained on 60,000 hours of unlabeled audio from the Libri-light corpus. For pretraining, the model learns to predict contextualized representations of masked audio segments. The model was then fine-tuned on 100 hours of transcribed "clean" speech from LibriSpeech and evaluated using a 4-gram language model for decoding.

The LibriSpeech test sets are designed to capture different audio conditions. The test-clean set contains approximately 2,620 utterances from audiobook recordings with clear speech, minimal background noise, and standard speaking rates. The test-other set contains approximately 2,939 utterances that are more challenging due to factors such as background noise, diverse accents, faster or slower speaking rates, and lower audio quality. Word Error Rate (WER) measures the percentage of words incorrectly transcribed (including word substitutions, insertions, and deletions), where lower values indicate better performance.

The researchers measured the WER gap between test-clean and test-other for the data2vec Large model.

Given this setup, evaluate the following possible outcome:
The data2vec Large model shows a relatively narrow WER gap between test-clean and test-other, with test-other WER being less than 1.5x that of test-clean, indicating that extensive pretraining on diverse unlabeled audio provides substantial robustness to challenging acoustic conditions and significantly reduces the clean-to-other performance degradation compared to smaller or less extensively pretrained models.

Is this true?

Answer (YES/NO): NO